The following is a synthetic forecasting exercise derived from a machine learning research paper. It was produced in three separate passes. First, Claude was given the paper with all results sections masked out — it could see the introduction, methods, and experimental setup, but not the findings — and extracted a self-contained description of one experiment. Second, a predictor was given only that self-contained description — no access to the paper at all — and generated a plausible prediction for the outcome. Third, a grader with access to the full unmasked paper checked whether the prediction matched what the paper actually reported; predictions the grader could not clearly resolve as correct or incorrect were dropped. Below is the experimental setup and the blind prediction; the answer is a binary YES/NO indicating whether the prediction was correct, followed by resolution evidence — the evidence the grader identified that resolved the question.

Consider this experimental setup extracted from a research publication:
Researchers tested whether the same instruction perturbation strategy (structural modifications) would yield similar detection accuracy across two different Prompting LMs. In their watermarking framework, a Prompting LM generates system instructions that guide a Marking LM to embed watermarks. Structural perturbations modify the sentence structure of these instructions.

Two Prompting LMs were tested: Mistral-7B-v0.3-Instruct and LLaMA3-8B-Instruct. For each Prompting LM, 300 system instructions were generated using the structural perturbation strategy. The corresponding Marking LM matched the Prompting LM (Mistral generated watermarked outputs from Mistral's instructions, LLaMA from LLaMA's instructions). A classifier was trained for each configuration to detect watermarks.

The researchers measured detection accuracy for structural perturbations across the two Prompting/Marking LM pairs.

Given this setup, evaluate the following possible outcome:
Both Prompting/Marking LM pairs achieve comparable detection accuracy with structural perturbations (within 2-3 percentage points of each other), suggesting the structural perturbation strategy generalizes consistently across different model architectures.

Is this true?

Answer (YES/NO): NO